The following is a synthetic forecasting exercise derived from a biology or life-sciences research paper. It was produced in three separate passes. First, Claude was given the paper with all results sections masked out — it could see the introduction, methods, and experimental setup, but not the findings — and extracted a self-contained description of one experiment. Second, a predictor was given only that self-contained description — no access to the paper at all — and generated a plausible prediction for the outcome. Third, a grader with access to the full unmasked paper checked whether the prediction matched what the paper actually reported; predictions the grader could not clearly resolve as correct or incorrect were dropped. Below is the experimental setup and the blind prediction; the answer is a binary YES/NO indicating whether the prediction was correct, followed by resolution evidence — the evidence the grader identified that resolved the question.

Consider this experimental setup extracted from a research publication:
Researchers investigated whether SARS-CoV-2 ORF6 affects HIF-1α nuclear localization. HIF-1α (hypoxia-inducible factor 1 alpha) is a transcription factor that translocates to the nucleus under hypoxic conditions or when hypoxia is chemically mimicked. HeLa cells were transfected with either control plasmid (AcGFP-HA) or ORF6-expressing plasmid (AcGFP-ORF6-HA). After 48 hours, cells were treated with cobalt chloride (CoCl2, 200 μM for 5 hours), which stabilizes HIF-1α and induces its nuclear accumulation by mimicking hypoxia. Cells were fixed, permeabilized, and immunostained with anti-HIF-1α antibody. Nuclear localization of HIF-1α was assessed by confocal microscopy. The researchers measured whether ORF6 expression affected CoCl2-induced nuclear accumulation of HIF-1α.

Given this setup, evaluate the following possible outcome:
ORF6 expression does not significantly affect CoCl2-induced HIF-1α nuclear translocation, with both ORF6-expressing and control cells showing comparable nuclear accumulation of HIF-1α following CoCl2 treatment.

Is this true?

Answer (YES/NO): NO